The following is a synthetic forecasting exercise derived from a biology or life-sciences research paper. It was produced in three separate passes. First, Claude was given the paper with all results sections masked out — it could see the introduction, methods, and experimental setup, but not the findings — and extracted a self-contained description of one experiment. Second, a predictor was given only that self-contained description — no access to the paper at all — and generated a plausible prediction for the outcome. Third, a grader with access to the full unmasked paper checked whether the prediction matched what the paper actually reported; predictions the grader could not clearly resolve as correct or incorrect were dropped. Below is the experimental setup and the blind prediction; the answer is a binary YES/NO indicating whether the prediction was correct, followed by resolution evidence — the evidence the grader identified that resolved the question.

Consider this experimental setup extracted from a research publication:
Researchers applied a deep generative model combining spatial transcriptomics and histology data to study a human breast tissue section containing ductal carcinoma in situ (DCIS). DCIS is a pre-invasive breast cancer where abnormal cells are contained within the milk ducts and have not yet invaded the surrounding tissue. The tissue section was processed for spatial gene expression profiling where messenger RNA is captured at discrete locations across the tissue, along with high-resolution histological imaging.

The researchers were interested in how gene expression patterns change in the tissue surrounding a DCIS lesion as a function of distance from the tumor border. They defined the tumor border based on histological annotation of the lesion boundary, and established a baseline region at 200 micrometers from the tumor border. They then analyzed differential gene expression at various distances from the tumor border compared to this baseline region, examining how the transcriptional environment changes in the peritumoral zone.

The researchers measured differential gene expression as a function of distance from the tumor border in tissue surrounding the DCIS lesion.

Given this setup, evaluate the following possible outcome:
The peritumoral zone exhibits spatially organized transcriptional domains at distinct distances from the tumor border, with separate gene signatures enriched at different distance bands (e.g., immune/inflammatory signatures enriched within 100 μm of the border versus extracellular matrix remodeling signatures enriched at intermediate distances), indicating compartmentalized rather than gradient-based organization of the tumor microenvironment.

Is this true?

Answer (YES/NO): NO